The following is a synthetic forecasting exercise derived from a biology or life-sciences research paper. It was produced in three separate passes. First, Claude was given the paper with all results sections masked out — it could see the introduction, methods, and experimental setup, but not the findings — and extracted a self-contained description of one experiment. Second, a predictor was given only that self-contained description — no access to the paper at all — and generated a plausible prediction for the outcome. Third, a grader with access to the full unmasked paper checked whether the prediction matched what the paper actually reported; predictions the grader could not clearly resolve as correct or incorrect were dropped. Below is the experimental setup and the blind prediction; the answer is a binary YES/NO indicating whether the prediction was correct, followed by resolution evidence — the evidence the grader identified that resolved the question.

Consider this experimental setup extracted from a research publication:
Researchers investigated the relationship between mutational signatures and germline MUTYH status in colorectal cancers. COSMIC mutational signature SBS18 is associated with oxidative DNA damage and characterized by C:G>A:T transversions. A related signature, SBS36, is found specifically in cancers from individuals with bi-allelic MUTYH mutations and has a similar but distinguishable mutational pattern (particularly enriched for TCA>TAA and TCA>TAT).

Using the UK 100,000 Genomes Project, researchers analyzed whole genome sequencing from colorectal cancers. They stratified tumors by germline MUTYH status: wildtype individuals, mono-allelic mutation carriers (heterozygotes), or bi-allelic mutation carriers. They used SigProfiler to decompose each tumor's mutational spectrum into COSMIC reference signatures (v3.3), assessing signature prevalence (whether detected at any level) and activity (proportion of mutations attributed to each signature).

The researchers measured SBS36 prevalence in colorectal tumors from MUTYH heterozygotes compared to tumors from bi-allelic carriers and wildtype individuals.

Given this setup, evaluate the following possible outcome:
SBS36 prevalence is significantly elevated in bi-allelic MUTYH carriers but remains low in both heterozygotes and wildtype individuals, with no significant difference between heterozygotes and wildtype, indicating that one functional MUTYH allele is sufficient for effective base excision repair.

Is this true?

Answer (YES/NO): NO